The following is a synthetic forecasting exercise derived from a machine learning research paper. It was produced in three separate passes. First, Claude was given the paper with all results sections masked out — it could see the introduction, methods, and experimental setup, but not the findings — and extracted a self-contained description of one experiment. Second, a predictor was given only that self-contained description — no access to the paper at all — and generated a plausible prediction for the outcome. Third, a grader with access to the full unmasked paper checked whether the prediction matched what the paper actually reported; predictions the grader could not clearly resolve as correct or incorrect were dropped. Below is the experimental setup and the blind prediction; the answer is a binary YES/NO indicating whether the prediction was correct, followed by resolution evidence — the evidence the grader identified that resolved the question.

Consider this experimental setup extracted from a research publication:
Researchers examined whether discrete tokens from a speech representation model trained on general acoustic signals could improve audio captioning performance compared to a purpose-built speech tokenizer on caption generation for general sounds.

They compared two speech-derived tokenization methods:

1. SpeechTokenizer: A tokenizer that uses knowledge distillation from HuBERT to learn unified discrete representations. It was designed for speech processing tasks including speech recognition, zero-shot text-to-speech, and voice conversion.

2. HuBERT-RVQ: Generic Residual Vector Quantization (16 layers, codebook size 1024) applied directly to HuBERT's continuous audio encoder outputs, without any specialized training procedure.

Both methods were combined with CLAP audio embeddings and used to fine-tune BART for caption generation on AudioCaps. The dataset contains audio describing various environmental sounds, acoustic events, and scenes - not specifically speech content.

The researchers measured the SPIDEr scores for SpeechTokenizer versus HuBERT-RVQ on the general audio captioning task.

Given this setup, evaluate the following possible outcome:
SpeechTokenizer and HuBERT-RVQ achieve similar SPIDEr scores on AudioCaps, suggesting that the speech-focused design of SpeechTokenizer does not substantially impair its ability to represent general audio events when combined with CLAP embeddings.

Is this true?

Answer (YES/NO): YES